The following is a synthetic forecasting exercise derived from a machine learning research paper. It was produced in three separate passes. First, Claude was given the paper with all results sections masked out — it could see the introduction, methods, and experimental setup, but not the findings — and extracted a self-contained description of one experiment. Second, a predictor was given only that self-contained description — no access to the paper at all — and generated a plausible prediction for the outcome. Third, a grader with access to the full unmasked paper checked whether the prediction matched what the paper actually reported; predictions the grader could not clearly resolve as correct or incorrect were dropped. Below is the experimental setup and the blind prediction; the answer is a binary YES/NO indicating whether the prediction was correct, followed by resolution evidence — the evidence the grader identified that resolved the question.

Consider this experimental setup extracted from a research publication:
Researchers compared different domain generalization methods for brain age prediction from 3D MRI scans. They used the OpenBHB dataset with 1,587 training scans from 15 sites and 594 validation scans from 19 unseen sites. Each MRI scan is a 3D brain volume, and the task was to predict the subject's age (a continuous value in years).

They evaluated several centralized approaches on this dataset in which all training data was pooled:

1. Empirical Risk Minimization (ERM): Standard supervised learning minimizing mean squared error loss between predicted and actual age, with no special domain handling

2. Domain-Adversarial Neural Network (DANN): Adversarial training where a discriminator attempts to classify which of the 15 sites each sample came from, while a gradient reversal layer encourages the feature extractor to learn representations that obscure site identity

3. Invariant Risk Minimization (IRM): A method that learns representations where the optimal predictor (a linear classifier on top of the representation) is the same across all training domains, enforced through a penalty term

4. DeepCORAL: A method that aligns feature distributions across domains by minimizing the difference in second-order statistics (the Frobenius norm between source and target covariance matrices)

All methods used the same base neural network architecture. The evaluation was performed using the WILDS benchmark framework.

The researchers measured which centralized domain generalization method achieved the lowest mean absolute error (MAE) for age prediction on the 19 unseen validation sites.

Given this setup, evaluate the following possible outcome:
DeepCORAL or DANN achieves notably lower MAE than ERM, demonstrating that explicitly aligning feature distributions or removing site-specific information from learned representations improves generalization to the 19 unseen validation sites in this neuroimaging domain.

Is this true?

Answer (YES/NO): YES